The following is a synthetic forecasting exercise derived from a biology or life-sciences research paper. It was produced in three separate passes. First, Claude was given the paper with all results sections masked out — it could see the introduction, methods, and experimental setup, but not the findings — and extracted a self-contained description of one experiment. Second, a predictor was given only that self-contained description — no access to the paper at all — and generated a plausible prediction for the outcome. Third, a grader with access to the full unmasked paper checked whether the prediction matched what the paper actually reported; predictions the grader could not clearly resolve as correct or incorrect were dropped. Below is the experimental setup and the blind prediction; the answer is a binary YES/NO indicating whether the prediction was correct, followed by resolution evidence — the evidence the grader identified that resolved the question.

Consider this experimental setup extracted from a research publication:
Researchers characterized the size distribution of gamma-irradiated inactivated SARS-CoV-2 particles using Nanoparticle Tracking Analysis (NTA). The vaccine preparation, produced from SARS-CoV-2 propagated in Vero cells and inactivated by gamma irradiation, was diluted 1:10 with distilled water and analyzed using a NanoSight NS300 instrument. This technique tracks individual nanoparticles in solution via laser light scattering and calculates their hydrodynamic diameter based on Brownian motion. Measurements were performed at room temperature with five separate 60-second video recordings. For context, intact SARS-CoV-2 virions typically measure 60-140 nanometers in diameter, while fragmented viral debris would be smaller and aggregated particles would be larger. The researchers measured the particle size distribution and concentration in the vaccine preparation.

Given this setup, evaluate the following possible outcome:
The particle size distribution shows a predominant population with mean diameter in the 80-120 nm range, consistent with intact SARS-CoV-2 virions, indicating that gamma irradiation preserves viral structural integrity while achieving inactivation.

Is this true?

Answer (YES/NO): NO